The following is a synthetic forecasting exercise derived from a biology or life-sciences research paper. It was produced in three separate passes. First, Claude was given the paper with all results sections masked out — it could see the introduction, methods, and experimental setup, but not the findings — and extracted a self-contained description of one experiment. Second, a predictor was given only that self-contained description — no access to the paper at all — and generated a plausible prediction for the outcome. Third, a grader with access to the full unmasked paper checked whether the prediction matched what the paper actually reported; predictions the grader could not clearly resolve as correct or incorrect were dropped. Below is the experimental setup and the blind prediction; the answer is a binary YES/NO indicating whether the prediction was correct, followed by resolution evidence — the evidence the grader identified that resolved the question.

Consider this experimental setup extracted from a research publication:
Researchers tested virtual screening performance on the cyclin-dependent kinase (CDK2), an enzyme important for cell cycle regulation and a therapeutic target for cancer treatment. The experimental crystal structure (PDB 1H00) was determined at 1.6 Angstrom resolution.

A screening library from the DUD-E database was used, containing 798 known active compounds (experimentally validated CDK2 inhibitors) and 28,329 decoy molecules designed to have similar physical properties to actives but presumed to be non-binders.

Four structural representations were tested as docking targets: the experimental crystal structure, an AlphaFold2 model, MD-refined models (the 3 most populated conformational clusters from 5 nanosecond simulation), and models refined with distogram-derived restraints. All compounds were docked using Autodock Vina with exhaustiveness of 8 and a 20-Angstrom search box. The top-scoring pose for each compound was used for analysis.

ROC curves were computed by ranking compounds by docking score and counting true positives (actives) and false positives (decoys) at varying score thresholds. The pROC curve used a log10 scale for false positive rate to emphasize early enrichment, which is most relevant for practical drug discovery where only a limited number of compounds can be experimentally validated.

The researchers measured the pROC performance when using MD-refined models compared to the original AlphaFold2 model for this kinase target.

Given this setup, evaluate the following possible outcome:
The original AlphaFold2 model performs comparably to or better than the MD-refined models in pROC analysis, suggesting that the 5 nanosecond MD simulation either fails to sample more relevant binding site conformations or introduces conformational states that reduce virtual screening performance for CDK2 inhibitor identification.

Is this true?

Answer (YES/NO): NO